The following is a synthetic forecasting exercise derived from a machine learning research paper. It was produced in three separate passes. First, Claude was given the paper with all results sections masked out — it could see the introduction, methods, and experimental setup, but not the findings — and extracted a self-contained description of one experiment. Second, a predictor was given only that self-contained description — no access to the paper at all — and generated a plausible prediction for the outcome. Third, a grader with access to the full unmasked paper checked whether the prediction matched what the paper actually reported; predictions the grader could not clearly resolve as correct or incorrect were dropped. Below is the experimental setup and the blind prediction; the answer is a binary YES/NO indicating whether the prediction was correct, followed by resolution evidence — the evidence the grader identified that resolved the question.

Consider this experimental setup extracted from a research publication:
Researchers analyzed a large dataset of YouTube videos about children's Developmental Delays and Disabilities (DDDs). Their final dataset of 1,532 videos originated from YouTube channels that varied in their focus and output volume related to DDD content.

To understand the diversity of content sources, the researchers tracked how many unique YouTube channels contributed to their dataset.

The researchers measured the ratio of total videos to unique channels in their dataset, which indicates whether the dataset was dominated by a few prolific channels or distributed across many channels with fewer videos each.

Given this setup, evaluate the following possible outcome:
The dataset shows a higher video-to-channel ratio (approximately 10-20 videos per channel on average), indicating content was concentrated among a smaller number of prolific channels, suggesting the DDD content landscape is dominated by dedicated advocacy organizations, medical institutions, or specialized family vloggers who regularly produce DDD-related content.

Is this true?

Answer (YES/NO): NO